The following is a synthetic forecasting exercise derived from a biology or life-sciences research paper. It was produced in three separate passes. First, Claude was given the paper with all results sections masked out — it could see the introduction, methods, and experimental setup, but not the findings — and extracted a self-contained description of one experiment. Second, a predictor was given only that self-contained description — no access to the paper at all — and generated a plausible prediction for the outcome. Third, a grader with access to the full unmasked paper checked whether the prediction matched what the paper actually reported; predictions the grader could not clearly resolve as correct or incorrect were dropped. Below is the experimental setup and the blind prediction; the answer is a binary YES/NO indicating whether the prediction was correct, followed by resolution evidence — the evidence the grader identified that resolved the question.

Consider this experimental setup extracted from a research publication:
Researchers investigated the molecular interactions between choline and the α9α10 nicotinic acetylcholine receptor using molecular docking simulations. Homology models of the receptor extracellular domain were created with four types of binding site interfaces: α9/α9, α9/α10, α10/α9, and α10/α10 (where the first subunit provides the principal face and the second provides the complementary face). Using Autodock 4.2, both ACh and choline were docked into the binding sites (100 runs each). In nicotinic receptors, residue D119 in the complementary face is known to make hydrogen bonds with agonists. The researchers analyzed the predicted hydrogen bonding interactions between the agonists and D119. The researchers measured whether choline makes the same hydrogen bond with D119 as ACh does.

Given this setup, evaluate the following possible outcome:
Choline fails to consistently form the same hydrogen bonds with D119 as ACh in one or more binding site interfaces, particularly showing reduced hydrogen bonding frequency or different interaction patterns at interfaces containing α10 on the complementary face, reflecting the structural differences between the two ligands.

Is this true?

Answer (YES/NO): NO